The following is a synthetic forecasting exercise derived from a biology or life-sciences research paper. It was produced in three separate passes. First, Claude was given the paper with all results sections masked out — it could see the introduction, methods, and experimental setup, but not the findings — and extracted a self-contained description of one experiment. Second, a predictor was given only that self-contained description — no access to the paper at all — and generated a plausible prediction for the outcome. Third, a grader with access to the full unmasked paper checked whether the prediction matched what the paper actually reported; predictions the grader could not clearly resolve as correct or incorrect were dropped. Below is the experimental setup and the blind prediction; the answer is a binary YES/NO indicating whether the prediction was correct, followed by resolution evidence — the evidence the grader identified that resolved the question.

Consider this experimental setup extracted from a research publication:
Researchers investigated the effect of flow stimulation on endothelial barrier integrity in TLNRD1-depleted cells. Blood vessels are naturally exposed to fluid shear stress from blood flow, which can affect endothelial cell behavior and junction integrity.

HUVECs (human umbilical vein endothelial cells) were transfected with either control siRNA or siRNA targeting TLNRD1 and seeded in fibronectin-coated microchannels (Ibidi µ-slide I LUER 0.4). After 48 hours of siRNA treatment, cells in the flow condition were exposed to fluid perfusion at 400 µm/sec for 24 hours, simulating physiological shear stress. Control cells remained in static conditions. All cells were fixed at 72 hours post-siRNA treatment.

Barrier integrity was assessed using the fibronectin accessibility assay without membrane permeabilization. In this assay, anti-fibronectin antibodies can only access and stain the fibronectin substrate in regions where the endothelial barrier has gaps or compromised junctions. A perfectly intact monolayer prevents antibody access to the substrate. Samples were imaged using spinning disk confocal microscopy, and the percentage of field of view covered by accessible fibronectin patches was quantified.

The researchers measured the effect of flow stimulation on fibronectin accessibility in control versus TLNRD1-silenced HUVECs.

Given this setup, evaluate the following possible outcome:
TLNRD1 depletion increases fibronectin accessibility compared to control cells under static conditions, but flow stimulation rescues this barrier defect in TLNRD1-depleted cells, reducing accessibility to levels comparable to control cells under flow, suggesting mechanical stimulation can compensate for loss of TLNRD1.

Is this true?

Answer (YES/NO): NO